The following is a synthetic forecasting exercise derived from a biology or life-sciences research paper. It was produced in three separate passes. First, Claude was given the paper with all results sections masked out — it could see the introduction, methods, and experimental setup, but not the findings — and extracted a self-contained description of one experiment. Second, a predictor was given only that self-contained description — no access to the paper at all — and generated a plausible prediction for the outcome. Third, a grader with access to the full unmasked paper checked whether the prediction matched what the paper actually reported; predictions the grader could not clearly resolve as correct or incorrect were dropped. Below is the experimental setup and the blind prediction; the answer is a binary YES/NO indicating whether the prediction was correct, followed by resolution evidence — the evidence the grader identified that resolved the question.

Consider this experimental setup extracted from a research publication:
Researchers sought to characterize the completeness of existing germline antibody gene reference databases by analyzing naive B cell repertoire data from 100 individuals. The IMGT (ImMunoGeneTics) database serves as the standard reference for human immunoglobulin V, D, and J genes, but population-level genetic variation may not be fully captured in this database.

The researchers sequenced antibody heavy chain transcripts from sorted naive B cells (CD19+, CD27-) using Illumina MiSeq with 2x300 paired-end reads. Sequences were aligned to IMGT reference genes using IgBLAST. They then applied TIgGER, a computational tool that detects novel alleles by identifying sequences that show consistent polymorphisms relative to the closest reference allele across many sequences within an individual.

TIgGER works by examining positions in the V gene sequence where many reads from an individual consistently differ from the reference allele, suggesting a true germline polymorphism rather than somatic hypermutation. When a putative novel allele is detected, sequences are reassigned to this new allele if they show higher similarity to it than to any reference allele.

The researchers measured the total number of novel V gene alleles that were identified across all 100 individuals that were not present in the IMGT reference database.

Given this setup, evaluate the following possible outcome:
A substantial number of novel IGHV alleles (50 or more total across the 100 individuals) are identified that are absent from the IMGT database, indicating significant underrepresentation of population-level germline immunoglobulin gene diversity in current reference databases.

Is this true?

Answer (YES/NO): NO